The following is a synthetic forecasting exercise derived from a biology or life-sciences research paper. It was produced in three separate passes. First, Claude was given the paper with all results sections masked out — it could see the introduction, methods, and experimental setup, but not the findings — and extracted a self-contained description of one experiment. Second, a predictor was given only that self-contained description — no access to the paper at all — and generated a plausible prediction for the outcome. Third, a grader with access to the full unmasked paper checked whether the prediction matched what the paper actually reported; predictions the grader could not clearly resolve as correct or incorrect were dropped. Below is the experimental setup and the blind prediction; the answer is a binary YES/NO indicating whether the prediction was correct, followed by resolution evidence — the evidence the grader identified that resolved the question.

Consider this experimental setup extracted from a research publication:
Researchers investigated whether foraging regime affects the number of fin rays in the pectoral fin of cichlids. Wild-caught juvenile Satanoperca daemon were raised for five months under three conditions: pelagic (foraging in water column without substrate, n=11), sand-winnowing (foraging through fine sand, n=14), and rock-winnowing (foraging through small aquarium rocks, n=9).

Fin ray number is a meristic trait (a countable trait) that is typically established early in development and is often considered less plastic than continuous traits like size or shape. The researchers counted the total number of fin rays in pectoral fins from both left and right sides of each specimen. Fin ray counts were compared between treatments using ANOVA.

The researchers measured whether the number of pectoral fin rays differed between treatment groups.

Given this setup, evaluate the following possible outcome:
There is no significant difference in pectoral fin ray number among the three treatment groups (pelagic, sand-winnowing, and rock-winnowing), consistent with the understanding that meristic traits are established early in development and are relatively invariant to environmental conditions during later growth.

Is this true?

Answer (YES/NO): YES